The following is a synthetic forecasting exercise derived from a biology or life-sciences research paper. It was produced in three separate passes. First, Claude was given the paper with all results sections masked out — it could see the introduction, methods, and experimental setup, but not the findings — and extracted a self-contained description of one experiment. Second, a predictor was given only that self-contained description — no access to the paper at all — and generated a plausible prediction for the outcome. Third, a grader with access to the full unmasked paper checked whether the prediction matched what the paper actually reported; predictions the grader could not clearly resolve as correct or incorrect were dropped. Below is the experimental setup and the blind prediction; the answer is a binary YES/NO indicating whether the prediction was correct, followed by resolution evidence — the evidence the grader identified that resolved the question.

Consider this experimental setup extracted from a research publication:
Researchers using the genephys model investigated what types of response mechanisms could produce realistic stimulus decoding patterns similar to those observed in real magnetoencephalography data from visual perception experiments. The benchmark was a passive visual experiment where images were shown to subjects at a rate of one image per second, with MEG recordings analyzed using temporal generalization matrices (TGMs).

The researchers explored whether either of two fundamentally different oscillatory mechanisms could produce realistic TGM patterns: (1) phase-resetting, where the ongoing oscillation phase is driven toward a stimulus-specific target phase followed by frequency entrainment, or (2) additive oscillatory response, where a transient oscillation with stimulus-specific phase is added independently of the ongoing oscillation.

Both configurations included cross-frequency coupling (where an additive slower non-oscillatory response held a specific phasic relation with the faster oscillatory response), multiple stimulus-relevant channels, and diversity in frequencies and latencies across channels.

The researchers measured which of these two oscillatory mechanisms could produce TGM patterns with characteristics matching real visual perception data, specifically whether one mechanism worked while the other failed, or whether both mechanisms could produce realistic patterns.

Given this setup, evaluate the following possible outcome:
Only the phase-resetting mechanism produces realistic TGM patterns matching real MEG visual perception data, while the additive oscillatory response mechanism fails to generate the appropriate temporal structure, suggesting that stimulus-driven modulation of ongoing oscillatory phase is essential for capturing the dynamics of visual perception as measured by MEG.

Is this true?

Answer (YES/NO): NO